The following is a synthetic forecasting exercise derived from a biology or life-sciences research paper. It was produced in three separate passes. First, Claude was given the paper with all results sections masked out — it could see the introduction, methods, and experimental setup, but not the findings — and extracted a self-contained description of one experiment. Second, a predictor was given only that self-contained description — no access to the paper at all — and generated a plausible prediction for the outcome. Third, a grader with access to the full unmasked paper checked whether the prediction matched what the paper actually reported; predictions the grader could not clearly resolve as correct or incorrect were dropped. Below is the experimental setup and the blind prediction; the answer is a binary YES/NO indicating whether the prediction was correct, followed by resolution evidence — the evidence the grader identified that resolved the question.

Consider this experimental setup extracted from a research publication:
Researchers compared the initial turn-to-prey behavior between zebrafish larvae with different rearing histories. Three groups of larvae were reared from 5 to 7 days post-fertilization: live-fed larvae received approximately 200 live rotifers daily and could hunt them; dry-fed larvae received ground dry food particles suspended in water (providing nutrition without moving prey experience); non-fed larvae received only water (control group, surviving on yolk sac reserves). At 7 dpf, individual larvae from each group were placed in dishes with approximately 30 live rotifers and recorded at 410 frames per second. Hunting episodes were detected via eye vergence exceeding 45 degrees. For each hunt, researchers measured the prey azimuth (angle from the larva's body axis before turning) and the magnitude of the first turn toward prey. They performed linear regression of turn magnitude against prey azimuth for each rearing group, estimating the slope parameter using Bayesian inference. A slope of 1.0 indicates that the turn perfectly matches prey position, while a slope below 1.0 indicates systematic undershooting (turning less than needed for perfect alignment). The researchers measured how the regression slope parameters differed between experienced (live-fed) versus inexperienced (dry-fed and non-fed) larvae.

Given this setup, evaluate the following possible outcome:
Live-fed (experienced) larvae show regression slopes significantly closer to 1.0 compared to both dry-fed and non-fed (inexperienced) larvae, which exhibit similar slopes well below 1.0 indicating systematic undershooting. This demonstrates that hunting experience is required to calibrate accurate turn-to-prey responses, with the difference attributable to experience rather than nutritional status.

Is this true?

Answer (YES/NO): NO